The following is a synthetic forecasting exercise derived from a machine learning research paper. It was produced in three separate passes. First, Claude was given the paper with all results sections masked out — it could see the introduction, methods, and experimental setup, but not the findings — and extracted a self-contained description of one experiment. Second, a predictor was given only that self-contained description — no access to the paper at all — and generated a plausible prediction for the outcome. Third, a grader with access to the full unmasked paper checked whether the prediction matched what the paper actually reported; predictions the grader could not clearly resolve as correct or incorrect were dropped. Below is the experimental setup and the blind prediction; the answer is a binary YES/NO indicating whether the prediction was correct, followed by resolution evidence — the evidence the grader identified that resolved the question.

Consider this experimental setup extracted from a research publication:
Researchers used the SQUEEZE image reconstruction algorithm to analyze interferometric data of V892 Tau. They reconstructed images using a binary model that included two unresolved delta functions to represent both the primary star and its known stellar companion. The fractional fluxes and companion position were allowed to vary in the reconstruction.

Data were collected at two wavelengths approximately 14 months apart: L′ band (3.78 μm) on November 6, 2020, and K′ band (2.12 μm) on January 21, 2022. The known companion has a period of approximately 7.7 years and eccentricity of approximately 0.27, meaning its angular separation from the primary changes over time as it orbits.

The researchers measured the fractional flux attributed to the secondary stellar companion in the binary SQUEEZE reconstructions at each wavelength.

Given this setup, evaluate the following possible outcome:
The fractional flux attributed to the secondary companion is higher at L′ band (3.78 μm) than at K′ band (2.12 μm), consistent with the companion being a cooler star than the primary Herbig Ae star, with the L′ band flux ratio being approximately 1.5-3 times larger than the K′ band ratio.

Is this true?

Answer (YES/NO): NO